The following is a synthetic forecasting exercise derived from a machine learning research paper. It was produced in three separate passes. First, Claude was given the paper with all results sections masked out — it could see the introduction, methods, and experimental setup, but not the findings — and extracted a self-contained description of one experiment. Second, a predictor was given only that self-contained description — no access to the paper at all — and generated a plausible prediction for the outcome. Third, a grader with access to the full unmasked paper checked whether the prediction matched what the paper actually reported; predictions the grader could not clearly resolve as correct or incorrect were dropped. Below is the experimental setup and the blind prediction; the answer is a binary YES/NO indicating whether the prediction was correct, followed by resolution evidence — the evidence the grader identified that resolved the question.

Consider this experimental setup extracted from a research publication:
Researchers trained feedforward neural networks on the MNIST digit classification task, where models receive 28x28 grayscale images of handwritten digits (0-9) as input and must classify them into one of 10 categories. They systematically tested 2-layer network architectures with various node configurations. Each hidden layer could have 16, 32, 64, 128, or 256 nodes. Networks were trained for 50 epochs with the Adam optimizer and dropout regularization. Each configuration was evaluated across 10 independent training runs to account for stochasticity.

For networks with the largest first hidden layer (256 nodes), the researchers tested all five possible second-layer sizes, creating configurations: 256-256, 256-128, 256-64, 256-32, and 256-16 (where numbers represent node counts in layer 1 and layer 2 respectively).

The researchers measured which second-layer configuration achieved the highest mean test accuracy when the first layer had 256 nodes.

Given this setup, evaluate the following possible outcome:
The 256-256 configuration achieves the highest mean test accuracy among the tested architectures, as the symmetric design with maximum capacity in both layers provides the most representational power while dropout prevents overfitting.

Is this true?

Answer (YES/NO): NO